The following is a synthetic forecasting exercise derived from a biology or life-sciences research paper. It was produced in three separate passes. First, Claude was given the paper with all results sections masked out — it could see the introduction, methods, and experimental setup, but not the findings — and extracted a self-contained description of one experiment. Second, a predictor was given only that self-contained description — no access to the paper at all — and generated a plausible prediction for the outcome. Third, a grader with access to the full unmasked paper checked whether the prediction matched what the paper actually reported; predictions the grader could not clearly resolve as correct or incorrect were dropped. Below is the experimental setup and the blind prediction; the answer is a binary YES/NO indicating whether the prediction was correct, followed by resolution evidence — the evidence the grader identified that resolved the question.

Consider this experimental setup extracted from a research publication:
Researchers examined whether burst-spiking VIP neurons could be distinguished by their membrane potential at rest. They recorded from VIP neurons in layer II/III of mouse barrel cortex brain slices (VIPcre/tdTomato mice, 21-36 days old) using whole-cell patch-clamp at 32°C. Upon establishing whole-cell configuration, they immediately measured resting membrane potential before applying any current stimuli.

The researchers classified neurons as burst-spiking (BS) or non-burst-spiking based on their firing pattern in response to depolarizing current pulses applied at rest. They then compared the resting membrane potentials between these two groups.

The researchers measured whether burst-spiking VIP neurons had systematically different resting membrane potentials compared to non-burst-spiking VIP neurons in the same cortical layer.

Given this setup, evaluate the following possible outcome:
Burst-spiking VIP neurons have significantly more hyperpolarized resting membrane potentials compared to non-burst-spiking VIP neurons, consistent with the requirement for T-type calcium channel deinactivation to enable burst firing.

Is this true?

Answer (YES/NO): NO